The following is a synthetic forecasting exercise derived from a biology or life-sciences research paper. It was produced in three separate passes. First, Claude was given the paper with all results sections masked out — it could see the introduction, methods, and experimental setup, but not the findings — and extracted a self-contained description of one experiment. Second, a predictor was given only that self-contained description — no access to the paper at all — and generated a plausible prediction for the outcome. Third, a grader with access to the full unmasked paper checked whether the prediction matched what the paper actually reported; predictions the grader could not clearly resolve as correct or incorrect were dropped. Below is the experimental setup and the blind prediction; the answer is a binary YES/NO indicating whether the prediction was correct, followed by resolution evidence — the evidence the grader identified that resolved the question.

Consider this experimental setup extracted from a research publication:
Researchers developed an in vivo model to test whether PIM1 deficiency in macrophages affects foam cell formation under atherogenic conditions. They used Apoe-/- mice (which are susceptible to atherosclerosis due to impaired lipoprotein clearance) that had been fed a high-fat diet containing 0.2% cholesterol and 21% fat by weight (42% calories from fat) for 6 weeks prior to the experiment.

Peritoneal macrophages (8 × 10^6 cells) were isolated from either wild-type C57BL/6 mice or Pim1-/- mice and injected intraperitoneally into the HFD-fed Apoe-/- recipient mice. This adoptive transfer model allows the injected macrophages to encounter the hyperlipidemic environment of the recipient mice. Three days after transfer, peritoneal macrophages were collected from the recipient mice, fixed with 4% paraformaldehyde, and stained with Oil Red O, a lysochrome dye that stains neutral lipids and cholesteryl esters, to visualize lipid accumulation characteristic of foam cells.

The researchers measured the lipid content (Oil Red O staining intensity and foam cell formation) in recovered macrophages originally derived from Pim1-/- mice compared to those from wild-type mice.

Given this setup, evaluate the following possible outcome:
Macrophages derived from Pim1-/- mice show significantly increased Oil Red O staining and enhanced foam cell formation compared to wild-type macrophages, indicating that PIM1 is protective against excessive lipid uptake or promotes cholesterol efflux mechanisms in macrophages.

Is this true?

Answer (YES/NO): NO